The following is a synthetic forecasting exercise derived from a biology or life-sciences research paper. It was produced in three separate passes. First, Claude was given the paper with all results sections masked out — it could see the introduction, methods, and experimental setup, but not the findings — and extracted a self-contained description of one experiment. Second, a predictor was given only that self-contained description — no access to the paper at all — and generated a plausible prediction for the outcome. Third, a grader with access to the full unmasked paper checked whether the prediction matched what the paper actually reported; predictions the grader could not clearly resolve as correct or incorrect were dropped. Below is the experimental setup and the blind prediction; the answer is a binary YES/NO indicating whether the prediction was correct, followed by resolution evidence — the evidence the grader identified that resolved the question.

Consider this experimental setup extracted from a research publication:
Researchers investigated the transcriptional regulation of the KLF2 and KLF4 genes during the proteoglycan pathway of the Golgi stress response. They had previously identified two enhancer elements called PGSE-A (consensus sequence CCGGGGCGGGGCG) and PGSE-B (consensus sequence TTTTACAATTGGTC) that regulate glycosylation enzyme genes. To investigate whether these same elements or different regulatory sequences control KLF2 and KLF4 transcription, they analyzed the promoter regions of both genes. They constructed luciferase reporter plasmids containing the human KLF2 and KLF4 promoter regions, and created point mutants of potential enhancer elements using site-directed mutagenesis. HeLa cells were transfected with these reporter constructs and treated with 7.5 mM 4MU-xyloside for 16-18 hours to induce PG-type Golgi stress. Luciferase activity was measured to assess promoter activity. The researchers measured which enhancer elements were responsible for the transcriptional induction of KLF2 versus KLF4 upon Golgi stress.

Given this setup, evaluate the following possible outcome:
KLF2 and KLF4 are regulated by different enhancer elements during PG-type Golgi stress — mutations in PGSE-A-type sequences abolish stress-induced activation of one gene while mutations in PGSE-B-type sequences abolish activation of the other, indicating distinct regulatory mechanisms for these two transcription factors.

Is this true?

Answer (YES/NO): NO